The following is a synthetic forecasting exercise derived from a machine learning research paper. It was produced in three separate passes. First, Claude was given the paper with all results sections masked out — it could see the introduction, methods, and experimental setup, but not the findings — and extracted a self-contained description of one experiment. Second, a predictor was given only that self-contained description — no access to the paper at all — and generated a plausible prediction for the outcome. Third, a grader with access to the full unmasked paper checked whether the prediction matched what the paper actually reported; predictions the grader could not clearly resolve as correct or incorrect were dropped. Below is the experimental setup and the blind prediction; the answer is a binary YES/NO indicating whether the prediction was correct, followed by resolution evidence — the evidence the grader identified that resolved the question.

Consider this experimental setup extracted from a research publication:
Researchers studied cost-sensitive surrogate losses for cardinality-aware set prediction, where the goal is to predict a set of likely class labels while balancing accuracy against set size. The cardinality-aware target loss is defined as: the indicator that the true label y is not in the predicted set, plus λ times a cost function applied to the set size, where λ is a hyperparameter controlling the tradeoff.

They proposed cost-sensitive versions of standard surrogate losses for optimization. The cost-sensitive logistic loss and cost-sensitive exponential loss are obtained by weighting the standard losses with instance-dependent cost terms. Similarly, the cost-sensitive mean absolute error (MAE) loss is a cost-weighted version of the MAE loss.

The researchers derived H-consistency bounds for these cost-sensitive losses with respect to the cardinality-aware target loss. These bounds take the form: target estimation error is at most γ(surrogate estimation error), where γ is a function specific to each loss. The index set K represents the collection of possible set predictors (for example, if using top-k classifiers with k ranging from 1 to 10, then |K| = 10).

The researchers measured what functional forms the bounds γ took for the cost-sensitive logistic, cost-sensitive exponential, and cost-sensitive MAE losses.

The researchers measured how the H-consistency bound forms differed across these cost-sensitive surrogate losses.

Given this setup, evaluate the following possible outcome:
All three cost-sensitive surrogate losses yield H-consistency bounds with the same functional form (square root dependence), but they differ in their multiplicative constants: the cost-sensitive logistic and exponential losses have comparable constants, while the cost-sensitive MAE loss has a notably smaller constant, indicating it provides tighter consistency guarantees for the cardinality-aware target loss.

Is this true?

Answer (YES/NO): NO